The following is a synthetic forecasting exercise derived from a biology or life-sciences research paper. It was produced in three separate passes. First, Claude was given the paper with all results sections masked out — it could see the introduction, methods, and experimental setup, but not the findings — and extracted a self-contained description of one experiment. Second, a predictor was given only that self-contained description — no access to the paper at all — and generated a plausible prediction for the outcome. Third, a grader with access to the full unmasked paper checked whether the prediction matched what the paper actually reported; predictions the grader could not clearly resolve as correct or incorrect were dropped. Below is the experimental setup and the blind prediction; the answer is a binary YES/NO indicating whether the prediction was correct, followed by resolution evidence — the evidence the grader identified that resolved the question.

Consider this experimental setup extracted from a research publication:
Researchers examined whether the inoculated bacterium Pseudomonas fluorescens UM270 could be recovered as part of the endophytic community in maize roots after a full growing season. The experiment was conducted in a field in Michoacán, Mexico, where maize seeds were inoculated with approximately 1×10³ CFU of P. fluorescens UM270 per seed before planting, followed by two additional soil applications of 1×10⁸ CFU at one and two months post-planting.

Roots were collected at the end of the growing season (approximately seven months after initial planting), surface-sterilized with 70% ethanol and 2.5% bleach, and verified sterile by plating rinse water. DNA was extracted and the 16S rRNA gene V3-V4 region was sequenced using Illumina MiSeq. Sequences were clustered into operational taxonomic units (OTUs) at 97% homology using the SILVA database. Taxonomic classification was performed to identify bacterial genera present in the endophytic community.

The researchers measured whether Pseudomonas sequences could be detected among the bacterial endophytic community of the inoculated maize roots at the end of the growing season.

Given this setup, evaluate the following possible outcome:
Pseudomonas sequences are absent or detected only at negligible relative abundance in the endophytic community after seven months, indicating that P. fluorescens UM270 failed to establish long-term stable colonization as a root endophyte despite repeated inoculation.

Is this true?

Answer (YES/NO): NO